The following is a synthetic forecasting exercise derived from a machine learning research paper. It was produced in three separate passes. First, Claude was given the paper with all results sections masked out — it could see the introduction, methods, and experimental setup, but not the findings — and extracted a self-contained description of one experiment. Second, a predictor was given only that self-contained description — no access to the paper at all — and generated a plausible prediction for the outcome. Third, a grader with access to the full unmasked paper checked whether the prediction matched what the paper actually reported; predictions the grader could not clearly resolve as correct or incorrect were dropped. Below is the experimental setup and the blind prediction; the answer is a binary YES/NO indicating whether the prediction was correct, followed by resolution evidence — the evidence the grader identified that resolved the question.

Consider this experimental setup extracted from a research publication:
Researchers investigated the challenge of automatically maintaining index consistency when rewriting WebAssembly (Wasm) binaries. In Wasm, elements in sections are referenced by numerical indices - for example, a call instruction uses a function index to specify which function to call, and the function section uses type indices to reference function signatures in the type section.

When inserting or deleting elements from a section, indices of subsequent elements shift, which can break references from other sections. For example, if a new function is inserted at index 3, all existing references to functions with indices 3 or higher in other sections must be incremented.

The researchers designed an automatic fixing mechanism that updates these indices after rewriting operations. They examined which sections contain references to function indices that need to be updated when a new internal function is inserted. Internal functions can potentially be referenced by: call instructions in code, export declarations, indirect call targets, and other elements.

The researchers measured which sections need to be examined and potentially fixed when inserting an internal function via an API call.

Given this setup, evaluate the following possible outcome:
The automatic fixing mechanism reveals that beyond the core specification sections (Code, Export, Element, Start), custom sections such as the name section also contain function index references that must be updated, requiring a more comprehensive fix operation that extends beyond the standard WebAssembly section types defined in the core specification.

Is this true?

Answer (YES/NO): NO